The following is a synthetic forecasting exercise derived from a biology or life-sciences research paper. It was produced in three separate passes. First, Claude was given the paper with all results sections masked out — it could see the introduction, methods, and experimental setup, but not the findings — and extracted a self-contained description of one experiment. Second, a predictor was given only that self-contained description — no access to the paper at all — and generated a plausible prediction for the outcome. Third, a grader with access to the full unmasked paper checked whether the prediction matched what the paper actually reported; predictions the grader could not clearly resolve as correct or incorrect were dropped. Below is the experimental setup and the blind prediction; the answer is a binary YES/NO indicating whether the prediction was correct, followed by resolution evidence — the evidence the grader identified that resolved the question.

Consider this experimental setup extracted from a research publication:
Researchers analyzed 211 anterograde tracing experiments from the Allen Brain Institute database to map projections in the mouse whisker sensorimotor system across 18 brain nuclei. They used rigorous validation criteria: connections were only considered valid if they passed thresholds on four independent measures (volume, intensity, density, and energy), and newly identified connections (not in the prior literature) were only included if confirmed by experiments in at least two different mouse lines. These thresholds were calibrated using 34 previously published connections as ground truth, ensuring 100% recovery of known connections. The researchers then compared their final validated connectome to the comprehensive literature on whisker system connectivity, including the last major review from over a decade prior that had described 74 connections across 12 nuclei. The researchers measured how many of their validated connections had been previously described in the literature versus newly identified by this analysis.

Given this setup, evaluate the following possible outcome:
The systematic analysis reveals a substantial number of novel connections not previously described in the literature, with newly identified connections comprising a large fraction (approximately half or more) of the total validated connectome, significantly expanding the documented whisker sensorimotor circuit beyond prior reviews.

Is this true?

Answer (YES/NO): NO